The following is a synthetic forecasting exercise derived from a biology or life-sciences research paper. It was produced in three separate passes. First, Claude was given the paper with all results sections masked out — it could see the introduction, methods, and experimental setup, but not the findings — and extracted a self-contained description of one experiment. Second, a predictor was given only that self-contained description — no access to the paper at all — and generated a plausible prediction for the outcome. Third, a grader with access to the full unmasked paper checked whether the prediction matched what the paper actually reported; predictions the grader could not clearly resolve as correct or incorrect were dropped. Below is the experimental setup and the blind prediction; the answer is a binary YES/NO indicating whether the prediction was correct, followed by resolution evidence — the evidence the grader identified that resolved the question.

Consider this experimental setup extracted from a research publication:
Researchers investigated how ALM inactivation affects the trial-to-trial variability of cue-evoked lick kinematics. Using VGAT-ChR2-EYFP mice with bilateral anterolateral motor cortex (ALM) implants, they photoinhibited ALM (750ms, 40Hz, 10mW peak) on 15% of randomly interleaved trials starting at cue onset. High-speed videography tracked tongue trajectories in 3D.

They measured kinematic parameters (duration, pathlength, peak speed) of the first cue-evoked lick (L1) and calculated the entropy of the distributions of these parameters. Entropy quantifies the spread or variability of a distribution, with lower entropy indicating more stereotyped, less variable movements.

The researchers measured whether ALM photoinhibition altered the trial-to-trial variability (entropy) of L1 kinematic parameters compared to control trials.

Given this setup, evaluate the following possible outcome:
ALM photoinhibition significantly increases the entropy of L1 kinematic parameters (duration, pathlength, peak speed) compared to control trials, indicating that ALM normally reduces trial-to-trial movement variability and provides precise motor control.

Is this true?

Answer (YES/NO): NO